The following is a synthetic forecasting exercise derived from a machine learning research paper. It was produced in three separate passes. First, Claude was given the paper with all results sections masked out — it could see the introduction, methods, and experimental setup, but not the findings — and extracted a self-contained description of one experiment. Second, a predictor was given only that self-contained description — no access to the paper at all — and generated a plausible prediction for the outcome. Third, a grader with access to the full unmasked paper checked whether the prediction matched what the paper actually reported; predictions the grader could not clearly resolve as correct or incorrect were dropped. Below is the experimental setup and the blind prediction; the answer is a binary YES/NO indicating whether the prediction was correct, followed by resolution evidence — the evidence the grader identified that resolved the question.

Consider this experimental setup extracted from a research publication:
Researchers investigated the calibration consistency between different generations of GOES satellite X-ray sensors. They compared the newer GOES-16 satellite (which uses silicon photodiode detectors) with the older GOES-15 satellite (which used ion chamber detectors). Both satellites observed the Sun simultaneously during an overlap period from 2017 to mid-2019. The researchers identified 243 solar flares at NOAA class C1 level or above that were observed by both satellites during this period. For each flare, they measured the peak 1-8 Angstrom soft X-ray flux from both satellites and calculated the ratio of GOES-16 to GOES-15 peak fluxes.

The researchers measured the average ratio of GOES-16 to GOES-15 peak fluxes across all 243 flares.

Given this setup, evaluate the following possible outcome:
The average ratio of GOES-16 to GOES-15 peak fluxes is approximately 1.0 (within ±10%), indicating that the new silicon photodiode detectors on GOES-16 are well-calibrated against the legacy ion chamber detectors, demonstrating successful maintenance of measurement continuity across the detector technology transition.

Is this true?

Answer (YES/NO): NO